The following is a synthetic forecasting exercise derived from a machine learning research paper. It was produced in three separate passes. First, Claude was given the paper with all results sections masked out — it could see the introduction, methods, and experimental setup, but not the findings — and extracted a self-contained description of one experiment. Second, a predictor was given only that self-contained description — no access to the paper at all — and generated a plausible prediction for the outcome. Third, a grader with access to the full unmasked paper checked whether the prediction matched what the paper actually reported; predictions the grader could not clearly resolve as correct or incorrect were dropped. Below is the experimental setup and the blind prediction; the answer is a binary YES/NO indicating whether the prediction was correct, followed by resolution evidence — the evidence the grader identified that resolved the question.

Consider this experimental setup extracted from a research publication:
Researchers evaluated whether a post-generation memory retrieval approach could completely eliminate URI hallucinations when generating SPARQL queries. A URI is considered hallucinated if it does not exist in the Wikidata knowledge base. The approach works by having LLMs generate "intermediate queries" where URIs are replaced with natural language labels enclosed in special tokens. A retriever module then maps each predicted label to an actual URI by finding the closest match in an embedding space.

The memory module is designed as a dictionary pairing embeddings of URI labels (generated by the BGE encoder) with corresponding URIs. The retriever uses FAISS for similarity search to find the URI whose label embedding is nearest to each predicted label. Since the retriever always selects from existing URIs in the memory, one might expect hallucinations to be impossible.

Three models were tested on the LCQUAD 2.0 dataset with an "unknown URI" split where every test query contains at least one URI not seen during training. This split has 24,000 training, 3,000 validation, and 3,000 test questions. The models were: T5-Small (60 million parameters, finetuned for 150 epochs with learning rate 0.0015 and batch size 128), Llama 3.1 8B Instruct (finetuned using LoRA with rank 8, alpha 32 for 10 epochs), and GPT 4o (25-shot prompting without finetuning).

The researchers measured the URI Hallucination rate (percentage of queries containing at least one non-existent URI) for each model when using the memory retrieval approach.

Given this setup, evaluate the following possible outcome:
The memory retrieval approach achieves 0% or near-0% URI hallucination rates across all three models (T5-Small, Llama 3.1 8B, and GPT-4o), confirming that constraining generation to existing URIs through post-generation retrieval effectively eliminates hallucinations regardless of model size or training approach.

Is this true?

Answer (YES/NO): NO